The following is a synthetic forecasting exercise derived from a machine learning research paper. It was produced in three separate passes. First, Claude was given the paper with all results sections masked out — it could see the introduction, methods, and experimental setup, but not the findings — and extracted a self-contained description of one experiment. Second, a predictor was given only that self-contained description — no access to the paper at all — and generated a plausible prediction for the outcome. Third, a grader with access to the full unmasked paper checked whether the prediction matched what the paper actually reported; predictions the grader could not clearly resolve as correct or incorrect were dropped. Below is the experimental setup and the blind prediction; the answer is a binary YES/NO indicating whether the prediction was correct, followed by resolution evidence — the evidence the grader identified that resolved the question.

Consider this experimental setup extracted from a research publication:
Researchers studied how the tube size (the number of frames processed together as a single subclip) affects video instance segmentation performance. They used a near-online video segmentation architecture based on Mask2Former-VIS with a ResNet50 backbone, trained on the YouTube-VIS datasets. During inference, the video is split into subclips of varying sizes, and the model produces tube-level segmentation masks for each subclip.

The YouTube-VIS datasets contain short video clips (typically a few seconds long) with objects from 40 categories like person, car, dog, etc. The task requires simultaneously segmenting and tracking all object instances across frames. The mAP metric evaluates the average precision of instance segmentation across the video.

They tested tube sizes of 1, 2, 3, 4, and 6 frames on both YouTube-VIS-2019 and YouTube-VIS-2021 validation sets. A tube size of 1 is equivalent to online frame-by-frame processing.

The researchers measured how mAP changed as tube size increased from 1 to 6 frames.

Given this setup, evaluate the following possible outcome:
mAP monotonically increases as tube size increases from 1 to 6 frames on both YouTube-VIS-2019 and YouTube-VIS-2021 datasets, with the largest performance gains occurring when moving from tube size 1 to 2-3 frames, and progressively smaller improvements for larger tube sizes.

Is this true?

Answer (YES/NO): NO